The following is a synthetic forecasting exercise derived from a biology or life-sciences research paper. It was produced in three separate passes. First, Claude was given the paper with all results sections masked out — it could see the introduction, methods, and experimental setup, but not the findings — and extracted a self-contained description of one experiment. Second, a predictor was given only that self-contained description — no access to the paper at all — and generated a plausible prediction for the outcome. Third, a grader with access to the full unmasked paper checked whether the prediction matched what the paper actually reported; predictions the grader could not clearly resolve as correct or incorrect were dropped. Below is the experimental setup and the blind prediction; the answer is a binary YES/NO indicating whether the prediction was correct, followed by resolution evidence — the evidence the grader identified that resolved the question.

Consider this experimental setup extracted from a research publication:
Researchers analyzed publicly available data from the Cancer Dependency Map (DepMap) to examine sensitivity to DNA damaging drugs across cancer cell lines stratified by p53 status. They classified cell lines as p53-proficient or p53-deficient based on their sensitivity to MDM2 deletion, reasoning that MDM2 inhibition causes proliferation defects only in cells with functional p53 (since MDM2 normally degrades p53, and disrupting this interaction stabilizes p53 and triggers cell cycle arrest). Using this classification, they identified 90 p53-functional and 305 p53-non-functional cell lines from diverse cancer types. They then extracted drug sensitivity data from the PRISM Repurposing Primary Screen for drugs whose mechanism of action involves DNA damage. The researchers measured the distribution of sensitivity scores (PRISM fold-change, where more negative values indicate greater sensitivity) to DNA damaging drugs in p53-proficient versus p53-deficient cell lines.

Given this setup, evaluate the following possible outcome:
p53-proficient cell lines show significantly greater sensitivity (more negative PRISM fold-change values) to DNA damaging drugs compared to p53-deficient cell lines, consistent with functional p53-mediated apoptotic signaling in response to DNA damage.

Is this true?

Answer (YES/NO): NO